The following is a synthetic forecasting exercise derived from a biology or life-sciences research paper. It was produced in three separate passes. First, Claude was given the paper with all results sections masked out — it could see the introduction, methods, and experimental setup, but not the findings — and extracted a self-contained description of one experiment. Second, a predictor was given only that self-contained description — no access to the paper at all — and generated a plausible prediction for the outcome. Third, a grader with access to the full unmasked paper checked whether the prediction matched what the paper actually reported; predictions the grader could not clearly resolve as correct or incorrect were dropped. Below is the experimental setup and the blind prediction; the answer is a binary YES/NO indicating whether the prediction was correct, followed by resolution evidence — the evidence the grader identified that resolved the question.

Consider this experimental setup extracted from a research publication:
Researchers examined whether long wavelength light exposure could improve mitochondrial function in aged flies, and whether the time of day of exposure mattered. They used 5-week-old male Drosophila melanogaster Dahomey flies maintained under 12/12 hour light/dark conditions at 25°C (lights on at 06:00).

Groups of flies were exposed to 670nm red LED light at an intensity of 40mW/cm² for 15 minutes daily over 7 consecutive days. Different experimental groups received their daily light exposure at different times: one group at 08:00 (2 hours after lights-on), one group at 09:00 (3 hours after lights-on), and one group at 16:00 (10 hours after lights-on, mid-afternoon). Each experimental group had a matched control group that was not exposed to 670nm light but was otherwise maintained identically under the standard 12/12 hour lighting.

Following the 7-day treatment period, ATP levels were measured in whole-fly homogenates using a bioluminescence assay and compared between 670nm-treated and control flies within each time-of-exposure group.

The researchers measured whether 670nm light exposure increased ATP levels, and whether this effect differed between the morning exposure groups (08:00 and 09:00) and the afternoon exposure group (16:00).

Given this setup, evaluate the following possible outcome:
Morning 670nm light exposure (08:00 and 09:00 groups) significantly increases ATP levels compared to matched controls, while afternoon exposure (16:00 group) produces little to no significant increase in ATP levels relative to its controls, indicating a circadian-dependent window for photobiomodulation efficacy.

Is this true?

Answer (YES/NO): NO